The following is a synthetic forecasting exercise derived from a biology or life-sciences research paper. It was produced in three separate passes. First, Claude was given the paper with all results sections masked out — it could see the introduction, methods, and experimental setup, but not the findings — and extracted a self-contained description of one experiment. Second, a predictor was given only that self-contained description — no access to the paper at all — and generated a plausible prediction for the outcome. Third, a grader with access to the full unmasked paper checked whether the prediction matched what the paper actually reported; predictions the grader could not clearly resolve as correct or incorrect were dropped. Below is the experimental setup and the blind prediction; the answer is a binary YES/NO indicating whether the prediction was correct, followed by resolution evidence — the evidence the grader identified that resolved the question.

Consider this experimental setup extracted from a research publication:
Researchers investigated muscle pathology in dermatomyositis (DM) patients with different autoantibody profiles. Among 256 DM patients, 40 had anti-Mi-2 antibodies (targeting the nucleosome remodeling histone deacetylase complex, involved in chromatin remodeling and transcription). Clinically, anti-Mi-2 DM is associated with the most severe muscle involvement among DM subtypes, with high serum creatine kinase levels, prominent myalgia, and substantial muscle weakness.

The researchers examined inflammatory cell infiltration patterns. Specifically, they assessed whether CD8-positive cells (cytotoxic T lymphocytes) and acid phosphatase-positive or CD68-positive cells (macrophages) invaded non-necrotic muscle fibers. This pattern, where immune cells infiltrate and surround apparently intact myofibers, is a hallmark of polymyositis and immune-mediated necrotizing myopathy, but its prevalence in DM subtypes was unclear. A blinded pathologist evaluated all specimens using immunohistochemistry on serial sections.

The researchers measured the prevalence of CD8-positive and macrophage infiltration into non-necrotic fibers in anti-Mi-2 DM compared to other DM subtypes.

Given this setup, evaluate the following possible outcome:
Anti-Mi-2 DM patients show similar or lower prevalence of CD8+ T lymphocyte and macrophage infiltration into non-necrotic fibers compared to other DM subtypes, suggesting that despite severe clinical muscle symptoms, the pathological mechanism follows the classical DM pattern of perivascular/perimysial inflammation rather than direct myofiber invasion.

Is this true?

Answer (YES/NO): NO